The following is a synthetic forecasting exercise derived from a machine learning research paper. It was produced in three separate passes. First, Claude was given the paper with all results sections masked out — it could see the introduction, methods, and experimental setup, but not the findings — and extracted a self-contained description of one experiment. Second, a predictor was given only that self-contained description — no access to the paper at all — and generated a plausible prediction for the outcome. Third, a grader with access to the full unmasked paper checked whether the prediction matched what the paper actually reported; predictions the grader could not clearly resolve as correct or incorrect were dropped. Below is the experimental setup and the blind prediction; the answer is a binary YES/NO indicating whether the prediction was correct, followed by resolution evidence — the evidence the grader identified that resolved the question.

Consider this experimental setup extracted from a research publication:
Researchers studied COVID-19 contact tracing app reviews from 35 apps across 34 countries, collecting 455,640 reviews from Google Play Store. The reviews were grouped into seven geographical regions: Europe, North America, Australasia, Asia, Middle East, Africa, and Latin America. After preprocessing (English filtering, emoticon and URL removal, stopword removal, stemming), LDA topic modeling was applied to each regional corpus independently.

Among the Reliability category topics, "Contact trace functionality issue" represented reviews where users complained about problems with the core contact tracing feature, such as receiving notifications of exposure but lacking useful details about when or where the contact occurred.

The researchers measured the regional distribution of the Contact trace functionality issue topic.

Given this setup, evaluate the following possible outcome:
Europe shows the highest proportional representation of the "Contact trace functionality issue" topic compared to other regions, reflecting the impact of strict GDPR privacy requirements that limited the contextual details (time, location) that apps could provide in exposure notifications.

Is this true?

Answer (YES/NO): NO